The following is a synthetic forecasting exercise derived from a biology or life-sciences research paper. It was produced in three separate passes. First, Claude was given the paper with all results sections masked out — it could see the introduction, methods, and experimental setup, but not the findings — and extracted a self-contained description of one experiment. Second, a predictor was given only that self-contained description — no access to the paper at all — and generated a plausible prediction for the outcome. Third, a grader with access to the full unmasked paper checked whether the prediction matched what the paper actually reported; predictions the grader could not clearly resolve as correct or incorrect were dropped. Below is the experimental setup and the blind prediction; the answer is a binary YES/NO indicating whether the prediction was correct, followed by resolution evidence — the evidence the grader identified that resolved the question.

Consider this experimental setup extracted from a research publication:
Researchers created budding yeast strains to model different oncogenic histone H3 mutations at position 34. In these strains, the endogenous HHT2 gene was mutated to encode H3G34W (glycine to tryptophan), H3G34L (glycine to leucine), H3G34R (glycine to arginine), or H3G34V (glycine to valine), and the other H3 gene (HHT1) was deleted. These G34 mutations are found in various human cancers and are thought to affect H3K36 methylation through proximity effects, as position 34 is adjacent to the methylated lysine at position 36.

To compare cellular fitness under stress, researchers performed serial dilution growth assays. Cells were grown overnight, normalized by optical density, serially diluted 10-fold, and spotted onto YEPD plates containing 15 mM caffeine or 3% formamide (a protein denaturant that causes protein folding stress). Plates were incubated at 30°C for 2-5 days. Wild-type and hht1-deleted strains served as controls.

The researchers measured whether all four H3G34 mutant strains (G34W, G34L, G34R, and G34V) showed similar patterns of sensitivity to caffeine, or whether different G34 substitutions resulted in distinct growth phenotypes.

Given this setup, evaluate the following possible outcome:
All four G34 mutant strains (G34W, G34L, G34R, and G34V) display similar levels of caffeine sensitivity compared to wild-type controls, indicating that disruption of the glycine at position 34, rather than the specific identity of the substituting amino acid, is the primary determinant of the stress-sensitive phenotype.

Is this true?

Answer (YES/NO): NO